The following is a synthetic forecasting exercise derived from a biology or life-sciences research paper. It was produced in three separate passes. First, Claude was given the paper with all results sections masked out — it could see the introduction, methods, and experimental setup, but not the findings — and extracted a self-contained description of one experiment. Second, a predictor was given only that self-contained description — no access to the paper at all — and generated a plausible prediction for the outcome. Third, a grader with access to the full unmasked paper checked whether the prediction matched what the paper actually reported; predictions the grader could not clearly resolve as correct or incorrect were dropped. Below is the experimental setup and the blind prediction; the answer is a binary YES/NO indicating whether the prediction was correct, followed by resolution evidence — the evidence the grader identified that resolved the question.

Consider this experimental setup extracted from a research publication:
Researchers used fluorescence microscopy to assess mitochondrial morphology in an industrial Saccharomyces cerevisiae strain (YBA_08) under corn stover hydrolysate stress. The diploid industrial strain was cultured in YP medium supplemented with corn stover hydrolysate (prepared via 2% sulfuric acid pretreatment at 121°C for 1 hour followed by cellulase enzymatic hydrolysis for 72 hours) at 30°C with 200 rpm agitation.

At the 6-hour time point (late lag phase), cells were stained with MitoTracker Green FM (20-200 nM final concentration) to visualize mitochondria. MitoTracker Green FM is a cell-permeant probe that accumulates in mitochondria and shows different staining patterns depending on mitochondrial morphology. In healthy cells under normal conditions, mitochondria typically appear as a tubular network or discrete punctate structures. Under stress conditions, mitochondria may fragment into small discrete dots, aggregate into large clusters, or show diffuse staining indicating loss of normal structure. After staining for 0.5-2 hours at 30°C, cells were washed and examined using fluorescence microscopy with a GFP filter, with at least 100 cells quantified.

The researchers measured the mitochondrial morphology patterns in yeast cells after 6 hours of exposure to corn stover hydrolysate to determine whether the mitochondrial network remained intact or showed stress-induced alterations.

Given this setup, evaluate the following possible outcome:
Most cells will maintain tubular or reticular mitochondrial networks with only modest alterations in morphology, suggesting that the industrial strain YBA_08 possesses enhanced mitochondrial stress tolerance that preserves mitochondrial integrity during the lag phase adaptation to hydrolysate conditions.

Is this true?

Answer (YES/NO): NO